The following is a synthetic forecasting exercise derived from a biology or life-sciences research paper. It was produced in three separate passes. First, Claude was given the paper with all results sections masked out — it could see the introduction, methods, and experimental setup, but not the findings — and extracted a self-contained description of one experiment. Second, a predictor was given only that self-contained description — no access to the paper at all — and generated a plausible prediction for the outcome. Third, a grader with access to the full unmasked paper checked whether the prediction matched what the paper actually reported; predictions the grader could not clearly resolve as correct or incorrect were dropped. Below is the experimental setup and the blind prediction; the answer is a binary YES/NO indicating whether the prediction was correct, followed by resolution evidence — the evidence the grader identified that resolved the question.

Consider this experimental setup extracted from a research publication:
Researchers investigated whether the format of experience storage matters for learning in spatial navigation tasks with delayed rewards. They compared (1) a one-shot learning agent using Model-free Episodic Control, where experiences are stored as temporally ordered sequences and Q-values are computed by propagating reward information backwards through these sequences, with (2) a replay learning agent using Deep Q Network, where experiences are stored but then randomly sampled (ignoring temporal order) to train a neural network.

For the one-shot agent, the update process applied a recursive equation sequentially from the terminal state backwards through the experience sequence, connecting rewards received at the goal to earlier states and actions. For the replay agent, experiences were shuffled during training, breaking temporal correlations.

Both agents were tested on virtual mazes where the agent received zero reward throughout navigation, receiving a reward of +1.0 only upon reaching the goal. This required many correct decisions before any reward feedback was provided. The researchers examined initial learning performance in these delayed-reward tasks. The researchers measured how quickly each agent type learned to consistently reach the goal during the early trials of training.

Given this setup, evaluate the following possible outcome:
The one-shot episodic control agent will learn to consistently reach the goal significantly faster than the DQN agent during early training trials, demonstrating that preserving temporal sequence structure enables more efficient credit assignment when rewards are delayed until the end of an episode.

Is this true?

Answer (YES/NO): YES